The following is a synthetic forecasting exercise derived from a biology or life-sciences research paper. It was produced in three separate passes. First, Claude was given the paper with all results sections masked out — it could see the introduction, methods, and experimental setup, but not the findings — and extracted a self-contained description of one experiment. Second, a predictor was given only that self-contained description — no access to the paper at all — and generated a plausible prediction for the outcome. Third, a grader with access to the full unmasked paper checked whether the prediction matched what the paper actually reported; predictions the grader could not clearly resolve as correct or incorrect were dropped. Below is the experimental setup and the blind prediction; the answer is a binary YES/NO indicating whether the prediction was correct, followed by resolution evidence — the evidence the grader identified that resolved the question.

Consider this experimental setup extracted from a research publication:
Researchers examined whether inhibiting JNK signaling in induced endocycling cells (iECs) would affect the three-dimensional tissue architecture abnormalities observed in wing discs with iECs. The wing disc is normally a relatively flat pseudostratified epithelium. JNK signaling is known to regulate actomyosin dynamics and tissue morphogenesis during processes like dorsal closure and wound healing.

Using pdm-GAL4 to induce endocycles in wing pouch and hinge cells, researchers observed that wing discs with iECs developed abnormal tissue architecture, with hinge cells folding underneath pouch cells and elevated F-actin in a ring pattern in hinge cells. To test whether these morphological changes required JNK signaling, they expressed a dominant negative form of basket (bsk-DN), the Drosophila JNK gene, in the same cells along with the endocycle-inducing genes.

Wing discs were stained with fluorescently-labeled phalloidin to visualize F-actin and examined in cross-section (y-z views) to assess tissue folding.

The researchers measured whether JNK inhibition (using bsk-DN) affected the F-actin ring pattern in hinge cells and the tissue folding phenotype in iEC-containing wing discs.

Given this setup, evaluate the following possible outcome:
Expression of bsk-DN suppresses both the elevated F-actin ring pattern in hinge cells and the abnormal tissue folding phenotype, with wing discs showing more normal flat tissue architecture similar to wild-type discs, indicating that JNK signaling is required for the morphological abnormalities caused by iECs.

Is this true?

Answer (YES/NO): YES